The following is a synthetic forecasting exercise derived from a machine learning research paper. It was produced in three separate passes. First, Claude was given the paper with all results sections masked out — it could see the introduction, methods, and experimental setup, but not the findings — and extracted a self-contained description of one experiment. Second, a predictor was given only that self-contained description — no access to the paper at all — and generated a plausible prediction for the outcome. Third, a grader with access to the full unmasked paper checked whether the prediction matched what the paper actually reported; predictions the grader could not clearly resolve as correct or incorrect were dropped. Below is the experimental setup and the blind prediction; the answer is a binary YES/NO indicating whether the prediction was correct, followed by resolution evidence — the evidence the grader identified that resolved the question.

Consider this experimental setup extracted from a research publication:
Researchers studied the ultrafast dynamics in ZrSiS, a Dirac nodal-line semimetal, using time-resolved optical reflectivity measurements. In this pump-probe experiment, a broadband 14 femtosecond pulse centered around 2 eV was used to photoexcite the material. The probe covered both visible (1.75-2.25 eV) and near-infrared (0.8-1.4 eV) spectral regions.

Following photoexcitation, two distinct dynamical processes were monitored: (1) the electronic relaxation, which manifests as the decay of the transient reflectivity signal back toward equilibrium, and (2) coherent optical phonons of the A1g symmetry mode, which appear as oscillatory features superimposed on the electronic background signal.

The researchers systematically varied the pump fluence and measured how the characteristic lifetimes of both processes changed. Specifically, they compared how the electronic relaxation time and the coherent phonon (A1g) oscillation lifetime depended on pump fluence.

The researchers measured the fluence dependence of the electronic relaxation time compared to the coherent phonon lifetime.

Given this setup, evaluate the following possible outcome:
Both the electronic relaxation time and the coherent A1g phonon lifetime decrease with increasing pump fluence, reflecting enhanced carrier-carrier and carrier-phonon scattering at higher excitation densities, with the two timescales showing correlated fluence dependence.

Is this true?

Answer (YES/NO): NO